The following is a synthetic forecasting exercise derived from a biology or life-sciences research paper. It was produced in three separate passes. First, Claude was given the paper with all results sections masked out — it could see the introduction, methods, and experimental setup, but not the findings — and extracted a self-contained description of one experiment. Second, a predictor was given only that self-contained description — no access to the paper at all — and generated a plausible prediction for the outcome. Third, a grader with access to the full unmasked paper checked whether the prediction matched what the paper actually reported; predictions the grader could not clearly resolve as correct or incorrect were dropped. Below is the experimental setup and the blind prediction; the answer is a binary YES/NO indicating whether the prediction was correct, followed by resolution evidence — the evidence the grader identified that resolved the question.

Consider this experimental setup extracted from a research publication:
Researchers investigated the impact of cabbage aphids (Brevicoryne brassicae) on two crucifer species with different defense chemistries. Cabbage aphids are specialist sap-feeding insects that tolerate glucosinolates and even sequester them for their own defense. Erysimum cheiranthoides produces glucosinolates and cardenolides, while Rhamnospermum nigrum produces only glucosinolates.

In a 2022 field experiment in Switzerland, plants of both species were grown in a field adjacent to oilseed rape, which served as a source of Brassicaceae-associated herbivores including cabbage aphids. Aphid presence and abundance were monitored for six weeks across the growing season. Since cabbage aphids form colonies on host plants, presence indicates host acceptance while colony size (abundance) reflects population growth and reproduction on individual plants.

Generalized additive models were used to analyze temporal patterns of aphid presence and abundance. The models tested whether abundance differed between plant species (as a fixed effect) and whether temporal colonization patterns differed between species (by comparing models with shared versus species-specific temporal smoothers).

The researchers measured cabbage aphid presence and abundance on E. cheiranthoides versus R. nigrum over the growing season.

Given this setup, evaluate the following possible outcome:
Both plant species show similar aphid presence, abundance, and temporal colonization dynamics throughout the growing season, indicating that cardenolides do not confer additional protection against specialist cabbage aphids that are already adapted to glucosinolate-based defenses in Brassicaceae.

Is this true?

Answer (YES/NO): NO